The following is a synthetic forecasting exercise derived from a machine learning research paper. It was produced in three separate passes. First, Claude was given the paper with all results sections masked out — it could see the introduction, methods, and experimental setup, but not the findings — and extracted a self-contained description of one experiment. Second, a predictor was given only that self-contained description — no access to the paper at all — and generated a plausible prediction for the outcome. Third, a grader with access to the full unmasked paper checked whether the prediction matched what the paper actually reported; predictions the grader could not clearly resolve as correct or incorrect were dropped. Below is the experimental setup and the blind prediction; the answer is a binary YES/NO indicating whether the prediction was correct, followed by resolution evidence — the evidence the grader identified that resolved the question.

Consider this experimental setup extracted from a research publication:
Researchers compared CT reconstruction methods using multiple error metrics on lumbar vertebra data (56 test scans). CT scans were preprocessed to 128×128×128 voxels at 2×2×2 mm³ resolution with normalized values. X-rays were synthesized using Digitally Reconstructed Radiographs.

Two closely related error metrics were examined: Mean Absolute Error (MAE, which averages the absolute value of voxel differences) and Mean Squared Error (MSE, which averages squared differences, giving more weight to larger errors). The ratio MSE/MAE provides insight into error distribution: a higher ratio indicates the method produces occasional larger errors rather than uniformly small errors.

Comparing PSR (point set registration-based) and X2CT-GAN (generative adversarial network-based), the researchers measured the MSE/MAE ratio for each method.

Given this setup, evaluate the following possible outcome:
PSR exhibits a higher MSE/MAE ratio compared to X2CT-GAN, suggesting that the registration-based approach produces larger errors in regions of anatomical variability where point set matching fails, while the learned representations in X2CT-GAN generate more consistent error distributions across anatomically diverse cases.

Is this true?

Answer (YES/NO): YES